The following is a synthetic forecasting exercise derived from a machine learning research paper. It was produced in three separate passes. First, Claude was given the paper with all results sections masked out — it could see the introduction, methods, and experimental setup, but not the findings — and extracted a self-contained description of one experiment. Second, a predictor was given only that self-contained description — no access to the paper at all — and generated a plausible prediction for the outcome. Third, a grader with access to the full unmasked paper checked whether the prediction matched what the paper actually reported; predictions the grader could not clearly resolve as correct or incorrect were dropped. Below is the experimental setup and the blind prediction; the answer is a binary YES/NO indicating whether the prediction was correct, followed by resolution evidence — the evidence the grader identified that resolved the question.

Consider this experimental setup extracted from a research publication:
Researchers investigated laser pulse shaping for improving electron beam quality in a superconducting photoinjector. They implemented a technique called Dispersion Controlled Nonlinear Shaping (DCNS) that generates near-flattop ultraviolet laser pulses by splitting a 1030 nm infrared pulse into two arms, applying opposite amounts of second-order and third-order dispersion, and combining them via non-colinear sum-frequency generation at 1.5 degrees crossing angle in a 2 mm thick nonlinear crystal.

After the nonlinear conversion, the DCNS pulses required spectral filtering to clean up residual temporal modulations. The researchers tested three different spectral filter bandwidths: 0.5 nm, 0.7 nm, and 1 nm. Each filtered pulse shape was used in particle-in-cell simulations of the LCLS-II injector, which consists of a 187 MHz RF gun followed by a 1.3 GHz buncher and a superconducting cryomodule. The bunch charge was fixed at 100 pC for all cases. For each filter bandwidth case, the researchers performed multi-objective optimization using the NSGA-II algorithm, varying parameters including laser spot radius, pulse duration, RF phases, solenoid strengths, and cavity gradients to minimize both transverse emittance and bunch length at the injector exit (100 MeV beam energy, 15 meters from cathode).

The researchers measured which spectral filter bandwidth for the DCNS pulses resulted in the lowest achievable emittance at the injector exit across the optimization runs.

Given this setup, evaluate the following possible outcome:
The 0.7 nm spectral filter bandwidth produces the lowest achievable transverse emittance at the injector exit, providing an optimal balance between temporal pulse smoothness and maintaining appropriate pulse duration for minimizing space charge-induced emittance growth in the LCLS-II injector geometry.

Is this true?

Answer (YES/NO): NO